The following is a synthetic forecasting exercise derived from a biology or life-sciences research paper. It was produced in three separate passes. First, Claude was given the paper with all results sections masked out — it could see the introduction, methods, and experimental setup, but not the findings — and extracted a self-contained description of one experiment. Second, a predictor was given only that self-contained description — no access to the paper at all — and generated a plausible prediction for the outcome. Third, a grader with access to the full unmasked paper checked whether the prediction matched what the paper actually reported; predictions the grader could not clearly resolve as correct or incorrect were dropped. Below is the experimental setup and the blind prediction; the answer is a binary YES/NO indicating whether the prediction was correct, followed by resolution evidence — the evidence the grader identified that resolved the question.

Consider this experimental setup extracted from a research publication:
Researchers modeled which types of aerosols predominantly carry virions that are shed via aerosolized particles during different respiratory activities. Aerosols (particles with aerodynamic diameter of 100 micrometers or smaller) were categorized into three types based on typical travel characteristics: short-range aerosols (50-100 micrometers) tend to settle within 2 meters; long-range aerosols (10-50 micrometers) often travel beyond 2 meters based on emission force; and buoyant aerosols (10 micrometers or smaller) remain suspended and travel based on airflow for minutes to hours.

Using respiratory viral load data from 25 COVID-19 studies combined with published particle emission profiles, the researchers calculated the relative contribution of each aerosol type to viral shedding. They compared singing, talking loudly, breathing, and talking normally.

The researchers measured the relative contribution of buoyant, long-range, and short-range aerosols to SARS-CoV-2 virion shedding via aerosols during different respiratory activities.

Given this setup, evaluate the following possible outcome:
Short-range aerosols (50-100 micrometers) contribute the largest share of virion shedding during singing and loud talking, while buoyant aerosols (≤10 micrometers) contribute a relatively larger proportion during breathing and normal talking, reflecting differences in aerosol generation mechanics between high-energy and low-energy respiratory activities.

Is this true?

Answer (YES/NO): NO